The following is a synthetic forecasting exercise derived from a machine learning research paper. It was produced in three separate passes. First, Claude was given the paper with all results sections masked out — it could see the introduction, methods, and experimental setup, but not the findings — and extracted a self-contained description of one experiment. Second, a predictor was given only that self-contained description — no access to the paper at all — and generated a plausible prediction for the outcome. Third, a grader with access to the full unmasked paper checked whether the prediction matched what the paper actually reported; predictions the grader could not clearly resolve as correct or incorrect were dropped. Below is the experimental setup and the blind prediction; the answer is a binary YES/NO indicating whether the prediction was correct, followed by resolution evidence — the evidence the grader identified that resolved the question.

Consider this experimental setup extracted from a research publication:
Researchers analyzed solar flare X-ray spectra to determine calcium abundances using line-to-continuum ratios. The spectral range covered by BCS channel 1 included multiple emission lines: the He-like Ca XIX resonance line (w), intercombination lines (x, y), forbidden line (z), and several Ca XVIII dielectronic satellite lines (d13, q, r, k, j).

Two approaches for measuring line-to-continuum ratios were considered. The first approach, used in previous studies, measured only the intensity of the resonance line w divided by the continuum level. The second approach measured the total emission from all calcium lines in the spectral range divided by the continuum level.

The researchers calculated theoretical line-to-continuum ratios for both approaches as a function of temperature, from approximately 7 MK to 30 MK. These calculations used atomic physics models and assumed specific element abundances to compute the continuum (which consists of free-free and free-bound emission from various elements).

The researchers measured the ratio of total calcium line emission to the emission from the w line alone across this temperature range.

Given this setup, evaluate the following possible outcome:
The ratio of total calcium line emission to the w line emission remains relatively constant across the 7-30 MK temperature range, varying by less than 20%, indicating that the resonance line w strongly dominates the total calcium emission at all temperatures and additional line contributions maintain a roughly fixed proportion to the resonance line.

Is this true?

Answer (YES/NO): NO